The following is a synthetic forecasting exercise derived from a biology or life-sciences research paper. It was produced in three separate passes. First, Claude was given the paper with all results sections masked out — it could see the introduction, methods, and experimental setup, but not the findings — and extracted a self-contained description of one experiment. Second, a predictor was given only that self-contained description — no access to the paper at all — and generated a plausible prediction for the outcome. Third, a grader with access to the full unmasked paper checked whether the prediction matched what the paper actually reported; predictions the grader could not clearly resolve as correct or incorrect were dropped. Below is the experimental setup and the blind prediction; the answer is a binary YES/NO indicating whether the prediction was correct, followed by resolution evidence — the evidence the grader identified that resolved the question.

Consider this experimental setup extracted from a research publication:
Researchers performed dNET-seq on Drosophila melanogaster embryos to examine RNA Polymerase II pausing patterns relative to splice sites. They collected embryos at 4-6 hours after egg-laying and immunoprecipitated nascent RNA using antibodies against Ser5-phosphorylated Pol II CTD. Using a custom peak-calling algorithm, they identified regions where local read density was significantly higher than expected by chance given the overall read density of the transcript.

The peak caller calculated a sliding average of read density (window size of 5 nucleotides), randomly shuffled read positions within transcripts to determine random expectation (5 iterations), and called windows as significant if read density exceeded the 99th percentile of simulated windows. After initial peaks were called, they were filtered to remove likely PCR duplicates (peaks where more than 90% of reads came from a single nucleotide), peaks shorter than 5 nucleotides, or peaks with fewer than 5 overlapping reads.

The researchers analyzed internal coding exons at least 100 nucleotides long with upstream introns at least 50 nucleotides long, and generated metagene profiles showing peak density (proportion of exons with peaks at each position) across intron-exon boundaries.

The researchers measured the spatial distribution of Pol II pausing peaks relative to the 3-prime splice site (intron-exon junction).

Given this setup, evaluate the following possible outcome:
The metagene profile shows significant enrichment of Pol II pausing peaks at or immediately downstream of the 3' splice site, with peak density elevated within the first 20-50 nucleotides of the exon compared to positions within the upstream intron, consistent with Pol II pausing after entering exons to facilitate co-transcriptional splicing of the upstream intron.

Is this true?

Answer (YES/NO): YES